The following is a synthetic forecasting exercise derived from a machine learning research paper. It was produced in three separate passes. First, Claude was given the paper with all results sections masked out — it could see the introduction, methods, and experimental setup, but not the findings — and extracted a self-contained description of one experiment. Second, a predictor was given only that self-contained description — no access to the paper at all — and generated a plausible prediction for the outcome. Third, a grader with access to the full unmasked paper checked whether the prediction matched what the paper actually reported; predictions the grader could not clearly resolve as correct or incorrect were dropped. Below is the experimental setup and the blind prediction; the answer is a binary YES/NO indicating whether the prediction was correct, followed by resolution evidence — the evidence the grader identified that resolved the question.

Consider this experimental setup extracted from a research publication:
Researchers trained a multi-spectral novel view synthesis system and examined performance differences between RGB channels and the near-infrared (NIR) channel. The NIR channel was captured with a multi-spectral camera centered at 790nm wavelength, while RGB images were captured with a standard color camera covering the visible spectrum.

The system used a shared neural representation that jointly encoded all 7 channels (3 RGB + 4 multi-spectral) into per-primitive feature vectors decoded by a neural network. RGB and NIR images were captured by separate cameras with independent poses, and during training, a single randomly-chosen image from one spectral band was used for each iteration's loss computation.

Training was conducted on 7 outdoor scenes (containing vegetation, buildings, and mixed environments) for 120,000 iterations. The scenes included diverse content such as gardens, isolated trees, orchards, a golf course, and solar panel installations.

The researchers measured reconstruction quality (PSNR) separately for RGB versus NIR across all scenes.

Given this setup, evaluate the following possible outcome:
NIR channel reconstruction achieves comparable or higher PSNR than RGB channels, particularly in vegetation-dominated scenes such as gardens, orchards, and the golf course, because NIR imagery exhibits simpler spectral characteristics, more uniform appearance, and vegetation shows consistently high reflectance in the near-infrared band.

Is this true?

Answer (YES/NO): YES